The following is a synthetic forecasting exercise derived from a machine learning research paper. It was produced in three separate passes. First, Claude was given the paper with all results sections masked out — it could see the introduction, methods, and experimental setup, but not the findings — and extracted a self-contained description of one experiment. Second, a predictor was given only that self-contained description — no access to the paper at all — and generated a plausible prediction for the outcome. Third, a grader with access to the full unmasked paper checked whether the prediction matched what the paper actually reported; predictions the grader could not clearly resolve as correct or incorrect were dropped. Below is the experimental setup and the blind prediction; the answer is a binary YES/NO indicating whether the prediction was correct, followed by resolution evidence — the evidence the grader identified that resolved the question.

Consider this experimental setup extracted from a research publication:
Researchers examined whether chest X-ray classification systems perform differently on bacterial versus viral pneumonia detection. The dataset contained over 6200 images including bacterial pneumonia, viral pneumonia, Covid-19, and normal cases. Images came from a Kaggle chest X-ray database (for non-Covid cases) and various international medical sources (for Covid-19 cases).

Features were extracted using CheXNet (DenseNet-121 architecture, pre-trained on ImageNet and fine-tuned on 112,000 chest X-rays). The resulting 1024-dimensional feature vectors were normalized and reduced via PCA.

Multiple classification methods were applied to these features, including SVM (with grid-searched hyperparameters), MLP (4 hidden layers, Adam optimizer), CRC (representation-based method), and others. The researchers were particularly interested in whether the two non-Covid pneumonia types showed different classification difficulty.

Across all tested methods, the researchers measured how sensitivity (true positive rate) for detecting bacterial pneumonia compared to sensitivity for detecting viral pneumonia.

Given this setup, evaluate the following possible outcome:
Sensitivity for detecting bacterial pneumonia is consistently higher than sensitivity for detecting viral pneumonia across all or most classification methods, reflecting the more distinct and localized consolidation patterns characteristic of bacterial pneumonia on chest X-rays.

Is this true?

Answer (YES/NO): YES